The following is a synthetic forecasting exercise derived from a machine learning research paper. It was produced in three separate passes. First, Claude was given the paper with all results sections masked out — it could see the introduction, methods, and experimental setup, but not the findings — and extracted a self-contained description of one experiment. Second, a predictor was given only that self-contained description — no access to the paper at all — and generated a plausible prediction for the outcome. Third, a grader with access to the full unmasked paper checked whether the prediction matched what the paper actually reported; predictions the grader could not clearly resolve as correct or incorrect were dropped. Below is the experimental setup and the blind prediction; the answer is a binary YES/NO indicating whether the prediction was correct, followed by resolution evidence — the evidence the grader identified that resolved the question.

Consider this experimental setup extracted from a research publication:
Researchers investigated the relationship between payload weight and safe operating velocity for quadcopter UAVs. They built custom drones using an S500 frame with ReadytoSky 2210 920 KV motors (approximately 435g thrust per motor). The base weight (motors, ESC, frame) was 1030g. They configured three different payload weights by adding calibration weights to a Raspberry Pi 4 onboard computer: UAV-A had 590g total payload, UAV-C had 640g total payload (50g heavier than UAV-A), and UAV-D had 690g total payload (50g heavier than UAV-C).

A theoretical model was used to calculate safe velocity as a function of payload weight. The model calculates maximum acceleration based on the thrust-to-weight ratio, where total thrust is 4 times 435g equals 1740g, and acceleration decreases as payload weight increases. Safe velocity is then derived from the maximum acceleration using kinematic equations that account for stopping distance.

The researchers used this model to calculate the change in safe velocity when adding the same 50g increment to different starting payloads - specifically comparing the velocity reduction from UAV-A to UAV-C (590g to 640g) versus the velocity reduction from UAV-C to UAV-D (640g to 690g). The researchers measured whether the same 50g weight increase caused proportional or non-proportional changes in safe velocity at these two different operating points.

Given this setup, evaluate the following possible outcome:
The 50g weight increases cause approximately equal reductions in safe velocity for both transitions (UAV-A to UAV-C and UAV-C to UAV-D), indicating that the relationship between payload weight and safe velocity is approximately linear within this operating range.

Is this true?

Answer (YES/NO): NO